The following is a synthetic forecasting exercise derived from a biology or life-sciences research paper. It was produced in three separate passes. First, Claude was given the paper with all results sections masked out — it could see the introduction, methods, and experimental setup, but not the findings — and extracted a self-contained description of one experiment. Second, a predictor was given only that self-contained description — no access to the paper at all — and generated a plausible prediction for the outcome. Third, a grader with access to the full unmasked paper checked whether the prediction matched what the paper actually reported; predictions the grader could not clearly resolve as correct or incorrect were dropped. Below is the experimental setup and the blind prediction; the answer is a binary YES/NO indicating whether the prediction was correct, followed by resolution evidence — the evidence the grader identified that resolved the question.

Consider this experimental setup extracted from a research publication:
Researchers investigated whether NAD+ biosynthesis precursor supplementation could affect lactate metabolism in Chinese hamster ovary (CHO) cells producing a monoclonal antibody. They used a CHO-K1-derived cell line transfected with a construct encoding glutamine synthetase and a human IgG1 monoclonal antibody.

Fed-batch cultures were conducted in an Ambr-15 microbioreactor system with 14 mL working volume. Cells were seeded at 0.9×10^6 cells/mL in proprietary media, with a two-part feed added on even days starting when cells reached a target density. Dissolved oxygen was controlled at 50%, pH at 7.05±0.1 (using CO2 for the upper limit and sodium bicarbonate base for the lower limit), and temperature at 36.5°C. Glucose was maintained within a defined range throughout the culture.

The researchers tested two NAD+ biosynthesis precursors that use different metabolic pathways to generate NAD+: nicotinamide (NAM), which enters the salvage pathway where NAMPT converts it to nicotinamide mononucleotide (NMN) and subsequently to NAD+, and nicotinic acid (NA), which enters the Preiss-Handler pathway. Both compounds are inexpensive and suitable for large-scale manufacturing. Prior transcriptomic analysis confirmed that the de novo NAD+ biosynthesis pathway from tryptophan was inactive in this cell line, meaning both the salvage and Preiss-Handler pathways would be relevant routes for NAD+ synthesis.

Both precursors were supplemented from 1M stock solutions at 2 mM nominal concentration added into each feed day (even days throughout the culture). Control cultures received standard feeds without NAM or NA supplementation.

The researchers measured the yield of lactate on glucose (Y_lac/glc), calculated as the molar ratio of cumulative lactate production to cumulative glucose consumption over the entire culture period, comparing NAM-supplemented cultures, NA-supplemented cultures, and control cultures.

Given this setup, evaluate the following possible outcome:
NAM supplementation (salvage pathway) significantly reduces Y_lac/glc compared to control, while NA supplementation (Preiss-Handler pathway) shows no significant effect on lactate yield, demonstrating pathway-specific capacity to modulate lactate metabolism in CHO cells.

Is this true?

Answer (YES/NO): NO